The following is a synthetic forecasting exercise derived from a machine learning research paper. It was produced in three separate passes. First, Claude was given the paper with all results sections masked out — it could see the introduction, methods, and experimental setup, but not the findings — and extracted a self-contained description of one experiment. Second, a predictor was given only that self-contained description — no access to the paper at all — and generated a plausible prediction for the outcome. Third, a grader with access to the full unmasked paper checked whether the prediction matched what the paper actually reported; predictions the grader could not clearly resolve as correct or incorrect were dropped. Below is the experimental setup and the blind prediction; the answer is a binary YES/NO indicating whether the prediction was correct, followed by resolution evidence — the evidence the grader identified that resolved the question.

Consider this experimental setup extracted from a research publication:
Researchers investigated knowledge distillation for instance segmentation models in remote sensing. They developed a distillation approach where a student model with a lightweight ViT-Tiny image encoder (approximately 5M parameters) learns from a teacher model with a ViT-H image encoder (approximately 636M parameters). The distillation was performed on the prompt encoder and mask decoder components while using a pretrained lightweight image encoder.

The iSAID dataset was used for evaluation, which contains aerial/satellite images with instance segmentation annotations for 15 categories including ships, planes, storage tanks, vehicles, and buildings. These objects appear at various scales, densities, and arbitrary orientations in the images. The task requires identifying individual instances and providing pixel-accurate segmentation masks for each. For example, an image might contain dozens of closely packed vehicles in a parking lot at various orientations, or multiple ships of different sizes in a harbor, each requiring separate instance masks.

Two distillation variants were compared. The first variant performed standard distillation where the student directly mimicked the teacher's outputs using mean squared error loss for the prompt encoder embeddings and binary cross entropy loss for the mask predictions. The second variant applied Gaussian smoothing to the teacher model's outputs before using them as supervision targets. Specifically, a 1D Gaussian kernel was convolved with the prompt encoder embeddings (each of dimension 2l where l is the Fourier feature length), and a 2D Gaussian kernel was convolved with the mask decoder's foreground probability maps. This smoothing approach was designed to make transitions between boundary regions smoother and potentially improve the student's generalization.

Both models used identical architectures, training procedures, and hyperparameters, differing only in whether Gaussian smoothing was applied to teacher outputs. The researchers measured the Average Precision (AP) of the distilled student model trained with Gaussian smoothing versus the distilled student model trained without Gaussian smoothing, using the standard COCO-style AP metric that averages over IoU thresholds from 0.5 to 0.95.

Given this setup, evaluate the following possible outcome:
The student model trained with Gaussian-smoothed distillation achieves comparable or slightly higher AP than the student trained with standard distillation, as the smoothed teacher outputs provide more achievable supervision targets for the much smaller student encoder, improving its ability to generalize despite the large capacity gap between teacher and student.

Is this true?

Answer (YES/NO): YES